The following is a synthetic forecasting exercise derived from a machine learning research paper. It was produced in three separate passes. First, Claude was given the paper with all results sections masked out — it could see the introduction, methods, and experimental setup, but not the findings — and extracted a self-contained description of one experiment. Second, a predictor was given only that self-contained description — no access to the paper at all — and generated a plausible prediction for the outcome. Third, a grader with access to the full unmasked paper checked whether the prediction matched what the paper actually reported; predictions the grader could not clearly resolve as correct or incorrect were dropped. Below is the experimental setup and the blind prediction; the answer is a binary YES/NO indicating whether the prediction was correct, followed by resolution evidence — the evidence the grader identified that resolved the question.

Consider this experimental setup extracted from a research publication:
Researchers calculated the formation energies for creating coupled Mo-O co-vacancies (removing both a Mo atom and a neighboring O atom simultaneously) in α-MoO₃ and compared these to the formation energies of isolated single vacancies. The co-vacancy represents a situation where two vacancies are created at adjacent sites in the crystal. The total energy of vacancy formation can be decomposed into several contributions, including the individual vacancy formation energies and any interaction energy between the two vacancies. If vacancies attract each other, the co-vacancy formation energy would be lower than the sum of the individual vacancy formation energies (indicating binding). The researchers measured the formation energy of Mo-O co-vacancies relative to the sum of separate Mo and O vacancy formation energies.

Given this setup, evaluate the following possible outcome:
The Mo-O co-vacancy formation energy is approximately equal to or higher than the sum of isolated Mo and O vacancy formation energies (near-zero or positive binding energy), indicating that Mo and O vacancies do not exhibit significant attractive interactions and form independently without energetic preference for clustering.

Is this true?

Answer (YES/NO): NO